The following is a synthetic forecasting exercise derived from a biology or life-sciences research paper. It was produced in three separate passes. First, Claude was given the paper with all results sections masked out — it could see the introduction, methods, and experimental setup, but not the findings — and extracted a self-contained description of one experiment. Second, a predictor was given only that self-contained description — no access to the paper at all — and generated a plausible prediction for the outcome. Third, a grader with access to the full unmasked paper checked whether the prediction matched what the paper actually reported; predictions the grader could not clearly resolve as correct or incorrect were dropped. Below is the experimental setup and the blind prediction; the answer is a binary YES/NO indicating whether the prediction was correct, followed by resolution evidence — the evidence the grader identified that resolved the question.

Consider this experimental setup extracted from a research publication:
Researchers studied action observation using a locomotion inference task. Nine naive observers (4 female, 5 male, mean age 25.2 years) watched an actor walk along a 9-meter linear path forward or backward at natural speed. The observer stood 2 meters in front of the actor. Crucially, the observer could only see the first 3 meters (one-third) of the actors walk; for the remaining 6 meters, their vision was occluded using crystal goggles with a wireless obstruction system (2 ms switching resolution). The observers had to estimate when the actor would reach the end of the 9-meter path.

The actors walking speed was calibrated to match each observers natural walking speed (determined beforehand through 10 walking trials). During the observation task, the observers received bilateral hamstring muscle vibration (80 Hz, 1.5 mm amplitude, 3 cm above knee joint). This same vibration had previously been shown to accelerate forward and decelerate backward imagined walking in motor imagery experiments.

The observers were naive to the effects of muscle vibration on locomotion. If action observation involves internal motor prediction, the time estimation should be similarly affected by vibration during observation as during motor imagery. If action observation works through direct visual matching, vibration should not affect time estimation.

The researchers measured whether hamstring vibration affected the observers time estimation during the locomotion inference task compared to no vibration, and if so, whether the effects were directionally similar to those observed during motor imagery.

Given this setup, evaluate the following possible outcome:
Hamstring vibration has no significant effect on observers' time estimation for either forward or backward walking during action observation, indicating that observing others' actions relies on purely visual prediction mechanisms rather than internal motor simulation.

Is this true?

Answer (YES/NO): NO